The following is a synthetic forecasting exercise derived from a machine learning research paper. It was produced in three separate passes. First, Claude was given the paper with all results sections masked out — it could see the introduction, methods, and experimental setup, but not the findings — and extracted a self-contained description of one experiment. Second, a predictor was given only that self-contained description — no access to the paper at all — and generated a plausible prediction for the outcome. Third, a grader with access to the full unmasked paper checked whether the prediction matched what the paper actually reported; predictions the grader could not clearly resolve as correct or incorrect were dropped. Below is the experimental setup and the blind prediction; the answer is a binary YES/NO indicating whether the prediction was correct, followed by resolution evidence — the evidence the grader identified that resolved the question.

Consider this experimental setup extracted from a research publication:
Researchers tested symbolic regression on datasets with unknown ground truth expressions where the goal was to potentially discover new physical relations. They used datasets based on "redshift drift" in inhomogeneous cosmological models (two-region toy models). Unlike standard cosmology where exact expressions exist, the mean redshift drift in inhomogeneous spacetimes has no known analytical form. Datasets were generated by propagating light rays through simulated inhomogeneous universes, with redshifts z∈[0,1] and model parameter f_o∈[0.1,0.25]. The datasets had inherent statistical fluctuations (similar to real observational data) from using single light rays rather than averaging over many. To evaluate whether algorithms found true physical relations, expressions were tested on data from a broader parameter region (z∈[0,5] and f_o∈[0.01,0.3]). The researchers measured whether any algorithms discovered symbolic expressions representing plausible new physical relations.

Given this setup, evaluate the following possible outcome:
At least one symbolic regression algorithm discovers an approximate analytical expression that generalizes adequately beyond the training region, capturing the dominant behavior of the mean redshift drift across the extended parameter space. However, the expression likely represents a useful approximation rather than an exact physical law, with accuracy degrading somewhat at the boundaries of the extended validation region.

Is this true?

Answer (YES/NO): NO